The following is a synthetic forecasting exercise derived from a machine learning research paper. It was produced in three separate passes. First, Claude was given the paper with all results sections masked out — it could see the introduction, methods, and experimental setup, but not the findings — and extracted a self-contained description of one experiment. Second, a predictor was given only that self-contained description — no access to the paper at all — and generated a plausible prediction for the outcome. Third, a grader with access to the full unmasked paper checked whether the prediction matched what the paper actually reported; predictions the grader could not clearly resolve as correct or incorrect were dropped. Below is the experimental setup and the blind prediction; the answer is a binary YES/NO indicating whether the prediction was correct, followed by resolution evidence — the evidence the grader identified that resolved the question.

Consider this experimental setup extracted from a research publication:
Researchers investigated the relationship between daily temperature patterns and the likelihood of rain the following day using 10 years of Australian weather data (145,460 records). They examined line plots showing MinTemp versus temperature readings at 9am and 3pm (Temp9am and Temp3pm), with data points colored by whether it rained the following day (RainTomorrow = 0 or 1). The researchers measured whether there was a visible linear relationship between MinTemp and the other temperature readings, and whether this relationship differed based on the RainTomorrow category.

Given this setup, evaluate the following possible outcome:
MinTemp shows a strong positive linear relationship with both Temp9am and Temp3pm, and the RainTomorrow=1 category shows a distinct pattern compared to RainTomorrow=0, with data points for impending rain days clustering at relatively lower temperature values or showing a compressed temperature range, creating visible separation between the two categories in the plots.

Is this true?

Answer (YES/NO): NO